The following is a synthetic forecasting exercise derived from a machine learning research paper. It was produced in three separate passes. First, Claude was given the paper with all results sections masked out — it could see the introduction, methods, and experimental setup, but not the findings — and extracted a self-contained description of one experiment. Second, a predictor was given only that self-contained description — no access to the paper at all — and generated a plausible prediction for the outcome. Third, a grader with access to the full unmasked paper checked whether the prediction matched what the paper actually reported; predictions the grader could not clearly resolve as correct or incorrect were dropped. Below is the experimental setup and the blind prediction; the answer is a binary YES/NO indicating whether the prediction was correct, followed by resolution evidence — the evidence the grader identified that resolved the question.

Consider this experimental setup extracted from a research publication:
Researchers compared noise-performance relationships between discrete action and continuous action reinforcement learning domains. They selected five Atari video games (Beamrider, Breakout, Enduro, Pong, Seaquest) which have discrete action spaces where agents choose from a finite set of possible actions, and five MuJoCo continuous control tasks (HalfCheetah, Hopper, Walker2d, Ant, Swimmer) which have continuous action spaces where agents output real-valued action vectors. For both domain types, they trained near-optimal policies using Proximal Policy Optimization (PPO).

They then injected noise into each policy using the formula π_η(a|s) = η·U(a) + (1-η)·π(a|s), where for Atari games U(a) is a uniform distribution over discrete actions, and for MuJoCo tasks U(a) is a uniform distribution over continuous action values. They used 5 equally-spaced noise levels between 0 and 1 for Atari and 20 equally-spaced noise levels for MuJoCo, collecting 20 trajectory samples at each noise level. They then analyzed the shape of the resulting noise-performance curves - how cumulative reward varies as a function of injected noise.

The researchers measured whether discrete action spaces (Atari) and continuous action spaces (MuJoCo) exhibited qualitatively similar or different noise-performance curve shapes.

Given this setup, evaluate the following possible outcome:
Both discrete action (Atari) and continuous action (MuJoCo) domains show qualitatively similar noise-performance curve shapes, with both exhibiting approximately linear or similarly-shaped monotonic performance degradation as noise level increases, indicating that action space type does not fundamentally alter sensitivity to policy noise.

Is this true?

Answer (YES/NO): NO